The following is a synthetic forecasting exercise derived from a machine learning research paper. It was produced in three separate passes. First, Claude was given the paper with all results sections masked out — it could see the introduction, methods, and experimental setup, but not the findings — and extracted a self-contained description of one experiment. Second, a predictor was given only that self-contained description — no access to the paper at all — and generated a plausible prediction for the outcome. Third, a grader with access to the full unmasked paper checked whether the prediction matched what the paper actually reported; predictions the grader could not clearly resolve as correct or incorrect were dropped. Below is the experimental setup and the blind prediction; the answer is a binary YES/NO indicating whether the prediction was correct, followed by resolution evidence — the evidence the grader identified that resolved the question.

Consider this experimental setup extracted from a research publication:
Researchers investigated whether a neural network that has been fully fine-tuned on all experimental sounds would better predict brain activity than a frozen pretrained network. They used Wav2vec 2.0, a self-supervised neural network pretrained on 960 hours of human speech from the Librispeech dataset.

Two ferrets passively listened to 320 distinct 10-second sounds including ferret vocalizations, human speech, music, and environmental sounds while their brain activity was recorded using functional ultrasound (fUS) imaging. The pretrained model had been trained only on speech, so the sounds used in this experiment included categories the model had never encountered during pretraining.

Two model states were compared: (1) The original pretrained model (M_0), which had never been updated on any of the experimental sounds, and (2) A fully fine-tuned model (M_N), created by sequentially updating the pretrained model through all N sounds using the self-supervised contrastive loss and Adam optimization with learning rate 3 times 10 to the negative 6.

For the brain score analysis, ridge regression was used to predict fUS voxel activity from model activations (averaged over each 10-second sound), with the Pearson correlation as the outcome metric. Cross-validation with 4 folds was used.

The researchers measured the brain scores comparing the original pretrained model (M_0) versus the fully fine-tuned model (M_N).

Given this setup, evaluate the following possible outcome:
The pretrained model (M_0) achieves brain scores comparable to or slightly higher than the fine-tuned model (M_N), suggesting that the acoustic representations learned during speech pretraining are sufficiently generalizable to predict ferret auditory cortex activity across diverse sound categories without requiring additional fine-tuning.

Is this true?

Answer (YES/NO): NO